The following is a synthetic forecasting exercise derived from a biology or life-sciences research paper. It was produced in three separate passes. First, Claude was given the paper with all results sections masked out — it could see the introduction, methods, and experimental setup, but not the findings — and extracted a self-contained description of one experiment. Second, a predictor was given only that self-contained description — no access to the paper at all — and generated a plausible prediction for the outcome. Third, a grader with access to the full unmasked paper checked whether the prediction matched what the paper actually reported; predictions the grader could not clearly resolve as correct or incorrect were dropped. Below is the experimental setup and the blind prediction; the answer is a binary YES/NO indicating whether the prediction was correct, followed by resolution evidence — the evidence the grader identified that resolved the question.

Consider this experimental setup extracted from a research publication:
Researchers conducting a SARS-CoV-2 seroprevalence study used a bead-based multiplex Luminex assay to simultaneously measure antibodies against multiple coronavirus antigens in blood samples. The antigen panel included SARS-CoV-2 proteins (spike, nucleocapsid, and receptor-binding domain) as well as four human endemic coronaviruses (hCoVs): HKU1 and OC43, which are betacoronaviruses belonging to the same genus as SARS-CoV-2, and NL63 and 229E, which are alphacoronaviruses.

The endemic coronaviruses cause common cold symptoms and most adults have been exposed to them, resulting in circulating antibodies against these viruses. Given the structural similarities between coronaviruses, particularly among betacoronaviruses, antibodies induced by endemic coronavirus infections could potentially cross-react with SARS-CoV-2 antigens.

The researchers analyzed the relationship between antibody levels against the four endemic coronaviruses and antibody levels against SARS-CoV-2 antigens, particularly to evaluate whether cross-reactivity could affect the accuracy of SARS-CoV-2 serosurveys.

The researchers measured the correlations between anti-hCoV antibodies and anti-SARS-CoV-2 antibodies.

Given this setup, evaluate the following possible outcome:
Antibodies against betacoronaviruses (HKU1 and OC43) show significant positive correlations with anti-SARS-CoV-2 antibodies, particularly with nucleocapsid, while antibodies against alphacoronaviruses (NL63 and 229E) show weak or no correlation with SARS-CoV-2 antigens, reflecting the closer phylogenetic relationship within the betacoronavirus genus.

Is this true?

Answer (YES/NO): NO